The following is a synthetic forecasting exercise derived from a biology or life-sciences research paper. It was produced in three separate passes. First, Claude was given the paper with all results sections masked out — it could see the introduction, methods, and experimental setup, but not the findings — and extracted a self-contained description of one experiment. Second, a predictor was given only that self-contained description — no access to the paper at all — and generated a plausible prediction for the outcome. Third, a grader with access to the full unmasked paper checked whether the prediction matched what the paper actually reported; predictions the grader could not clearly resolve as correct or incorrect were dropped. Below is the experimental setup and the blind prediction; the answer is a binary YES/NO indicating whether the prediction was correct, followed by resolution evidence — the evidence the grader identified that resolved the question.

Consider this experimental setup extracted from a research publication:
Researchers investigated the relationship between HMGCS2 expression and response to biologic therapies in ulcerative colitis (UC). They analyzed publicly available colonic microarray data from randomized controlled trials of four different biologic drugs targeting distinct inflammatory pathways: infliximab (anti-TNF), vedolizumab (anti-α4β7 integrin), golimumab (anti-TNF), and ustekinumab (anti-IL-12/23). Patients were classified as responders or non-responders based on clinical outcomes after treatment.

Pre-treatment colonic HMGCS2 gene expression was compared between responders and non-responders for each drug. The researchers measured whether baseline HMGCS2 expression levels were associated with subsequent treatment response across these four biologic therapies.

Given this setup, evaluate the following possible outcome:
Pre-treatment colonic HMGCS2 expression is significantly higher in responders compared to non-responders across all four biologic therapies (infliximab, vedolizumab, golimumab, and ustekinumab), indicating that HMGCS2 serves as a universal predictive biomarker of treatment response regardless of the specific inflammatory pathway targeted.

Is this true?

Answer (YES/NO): YES